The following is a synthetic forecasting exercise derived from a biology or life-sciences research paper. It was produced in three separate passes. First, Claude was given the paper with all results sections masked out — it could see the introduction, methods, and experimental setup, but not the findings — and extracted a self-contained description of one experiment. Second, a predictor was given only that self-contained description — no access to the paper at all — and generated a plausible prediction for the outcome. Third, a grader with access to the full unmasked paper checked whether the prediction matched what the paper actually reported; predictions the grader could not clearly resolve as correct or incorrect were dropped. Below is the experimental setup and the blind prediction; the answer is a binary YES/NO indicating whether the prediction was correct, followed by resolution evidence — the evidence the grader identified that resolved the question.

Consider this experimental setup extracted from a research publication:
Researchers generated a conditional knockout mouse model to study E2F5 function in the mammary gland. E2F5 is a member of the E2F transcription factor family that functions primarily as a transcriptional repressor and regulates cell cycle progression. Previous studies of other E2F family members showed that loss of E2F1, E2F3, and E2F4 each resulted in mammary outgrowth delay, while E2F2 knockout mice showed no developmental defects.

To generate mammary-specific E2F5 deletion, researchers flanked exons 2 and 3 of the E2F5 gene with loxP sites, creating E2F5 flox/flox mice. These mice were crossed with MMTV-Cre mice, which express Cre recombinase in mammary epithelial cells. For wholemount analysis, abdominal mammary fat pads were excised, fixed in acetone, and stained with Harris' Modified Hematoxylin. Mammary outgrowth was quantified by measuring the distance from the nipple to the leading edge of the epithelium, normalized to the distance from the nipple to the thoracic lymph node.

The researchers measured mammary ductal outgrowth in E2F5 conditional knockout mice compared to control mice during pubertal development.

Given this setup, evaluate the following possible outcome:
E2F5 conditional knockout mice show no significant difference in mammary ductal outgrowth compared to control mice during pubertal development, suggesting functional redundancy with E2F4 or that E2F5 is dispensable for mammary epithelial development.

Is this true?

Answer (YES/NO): NO